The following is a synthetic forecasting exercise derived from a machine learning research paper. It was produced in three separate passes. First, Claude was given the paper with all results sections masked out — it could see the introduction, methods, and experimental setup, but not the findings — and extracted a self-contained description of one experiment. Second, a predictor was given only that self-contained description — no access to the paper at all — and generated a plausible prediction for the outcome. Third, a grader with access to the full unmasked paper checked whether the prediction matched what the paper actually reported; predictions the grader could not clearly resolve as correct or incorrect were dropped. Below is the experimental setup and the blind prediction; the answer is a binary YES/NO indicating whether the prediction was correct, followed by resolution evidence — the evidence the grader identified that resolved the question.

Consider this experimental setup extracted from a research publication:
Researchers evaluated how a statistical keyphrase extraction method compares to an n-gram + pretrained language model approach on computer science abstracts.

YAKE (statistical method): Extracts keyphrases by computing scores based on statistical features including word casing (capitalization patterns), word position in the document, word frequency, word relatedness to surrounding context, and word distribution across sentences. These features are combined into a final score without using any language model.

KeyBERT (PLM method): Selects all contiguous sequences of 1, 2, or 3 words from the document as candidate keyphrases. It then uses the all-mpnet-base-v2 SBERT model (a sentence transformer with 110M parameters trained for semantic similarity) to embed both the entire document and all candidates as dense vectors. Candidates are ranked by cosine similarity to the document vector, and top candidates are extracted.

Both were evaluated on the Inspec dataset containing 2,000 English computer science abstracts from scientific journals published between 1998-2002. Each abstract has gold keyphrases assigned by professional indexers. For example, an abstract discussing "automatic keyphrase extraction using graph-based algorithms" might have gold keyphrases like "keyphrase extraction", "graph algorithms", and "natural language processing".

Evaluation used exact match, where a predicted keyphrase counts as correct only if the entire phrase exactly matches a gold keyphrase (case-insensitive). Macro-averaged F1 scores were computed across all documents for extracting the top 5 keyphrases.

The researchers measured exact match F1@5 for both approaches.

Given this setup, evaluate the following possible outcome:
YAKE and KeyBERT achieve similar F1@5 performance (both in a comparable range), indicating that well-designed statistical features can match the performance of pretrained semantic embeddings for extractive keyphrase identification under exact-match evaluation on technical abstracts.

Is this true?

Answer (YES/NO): NO